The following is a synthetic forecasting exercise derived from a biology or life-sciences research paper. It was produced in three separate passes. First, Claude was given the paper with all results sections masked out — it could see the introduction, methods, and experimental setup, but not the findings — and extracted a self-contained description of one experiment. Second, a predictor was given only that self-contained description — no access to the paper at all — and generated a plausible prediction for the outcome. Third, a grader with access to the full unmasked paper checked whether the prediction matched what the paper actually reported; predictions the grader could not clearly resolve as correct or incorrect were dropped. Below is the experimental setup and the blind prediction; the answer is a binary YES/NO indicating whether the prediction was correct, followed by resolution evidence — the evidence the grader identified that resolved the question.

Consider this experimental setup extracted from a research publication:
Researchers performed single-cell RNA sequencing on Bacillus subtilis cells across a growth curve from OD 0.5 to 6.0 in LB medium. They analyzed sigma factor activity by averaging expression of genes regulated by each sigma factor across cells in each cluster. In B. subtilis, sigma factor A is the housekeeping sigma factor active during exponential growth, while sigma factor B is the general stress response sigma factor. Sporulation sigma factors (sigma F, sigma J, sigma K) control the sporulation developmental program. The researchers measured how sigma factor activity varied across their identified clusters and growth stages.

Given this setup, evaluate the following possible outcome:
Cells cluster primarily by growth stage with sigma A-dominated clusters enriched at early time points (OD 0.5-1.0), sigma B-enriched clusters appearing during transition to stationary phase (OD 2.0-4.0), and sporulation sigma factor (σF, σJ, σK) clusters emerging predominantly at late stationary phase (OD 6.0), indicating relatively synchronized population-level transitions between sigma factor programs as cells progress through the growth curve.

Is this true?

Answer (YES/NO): NO